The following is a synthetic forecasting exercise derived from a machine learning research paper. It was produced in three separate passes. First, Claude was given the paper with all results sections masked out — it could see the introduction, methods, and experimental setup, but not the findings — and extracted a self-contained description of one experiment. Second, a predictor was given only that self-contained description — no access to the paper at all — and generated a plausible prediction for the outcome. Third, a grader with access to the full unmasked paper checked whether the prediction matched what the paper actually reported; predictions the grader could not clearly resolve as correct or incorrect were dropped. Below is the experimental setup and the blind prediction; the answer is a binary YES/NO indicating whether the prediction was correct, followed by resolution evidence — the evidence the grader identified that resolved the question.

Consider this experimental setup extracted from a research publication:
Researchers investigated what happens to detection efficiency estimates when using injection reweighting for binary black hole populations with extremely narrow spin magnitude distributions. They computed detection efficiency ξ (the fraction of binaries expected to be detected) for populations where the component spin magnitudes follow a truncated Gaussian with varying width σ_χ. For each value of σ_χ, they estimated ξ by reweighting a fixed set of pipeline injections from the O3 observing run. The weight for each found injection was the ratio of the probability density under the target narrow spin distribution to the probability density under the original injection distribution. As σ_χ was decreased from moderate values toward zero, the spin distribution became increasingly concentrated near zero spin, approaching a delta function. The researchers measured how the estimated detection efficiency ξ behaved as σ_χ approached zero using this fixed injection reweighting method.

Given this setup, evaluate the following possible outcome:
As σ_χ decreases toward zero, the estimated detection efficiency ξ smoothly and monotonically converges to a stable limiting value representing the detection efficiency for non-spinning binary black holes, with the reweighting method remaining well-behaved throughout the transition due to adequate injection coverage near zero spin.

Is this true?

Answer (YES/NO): NO